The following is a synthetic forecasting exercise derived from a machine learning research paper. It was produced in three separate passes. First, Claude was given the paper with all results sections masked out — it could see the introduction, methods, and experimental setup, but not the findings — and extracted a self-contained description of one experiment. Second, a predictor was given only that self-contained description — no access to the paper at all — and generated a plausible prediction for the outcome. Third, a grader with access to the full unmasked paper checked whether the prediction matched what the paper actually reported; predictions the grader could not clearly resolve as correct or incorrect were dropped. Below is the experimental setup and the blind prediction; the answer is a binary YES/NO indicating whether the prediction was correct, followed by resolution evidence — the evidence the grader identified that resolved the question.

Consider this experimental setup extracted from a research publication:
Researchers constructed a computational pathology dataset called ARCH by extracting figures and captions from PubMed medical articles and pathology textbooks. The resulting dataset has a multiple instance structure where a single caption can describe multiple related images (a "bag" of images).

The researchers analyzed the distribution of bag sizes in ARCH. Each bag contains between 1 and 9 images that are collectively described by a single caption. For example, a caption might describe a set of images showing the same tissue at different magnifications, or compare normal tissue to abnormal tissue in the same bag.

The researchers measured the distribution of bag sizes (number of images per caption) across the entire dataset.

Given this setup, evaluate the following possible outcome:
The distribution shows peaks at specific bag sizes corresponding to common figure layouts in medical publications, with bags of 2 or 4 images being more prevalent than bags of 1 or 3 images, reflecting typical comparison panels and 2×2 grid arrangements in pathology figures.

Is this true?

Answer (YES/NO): NO